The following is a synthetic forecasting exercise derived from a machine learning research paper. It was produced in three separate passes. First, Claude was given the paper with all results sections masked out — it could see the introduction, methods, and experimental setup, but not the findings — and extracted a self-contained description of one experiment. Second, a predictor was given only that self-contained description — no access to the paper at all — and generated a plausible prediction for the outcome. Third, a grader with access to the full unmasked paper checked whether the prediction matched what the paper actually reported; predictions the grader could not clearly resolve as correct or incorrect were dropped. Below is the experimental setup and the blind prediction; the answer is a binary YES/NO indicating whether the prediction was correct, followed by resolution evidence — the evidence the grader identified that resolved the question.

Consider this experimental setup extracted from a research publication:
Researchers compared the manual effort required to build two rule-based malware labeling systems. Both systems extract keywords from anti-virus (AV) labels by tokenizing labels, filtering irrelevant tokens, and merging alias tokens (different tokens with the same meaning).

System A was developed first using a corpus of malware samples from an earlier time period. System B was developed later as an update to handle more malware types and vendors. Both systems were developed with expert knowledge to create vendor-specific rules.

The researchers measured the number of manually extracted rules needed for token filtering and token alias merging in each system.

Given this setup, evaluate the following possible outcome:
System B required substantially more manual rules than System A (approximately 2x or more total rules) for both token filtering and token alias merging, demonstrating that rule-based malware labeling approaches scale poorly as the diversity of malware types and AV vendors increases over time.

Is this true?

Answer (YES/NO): YES